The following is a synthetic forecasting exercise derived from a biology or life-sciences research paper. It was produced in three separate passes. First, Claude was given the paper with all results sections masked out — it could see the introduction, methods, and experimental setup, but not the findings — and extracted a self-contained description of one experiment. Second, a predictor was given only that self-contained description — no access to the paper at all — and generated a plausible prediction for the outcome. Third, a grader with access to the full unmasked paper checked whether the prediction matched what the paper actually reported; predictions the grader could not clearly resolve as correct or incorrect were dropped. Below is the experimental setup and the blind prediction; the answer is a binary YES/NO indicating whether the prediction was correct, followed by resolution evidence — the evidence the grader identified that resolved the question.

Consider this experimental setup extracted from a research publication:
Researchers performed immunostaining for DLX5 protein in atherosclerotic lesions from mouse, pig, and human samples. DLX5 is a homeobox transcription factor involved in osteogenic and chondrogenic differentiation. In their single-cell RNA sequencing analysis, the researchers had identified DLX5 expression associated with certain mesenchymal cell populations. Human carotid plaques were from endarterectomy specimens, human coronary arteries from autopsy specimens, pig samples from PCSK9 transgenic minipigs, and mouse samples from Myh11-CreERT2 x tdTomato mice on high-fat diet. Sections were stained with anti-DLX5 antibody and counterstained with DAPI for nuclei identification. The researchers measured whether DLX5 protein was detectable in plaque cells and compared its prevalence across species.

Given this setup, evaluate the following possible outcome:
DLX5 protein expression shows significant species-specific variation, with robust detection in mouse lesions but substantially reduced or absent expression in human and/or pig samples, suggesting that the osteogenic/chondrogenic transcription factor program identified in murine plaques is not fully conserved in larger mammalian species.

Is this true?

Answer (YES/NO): NO